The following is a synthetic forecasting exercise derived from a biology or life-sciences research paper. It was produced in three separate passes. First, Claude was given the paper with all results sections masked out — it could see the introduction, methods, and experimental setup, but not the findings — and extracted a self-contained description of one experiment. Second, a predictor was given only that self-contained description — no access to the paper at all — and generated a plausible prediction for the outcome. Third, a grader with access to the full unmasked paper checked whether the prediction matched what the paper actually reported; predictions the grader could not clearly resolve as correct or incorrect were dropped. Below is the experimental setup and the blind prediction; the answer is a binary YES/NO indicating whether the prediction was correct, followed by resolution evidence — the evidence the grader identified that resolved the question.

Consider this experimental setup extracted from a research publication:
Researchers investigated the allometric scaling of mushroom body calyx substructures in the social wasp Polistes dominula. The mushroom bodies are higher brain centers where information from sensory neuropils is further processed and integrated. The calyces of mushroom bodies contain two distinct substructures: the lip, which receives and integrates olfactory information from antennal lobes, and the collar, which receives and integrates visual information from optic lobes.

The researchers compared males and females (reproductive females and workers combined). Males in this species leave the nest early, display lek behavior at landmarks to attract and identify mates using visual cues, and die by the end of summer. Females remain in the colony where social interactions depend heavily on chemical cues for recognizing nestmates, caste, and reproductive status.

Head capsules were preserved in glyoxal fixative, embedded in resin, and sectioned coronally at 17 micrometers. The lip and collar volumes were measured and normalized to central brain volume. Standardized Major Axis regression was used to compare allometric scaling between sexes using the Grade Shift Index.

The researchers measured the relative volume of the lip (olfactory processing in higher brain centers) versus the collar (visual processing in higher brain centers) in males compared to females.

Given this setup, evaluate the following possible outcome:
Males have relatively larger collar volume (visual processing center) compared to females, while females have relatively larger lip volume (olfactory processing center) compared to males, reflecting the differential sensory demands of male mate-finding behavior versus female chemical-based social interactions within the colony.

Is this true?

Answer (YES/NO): NO